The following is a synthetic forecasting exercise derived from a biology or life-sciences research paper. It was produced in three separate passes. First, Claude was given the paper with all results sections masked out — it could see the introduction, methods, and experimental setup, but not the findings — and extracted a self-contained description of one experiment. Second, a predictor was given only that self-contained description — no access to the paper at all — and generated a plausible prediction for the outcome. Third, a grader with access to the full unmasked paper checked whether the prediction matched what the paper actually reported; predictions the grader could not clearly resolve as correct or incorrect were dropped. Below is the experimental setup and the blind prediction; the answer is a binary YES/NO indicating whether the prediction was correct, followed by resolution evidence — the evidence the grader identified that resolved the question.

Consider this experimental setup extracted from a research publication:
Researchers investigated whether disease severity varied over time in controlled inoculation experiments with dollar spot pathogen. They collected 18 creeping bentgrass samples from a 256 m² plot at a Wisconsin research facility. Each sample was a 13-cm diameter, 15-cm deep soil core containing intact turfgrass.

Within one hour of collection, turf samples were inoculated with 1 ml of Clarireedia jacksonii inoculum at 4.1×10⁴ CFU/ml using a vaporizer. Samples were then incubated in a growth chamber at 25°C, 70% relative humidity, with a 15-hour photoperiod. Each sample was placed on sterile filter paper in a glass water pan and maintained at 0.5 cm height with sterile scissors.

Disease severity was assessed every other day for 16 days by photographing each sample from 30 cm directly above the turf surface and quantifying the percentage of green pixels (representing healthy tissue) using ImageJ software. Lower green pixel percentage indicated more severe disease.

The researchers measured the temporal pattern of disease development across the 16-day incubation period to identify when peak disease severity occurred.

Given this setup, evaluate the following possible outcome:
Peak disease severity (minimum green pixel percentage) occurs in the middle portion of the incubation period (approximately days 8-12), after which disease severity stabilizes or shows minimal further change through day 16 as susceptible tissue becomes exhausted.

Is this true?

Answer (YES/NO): NO